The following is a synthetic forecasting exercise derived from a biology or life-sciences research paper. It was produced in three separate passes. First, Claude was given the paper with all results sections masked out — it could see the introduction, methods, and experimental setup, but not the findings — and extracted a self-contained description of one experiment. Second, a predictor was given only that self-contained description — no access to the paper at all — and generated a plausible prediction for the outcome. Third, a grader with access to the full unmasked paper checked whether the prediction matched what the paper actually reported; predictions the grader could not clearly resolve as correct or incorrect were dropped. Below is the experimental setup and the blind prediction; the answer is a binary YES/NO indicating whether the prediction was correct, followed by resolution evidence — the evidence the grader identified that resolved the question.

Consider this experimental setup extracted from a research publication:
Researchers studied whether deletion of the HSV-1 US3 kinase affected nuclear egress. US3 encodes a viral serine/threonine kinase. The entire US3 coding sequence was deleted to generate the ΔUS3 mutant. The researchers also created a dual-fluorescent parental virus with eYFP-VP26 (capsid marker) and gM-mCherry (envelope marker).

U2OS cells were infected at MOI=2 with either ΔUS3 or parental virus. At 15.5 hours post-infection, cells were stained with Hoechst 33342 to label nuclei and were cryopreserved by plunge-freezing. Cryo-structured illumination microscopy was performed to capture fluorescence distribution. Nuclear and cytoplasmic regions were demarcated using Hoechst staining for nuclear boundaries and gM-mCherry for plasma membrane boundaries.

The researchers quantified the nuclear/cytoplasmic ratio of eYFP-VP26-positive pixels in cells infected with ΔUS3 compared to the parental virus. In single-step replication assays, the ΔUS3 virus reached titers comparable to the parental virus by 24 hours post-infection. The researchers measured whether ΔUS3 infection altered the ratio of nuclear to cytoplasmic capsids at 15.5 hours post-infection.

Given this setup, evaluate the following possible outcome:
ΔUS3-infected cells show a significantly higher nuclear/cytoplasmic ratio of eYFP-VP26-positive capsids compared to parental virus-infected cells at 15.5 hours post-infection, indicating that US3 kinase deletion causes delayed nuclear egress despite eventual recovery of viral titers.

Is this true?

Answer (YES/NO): YES